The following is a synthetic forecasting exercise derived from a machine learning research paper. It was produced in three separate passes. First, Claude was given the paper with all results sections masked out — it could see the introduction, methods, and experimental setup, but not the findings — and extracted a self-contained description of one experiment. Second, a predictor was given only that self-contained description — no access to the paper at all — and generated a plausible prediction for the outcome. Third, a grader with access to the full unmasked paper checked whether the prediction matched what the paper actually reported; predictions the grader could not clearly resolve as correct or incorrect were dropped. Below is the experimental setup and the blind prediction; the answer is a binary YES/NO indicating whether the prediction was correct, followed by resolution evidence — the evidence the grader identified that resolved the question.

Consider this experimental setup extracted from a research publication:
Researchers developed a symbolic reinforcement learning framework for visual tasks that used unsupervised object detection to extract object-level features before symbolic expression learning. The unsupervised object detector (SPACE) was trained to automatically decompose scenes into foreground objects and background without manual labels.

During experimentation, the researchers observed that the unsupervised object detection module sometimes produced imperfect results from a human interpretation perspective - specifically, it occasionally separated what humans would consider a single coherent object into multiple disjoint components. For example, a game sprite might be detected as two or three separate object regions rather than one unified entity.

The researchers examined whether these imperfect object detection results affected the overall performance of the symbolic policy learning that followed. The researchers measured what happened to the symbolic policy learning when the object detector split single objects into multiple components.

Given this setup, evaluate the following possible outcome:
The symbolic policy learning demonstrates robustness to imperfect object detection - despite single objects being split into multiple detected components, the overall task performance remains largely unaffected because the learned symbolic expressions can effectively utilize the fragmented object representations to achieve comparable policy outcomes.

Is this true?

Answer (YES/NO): YES